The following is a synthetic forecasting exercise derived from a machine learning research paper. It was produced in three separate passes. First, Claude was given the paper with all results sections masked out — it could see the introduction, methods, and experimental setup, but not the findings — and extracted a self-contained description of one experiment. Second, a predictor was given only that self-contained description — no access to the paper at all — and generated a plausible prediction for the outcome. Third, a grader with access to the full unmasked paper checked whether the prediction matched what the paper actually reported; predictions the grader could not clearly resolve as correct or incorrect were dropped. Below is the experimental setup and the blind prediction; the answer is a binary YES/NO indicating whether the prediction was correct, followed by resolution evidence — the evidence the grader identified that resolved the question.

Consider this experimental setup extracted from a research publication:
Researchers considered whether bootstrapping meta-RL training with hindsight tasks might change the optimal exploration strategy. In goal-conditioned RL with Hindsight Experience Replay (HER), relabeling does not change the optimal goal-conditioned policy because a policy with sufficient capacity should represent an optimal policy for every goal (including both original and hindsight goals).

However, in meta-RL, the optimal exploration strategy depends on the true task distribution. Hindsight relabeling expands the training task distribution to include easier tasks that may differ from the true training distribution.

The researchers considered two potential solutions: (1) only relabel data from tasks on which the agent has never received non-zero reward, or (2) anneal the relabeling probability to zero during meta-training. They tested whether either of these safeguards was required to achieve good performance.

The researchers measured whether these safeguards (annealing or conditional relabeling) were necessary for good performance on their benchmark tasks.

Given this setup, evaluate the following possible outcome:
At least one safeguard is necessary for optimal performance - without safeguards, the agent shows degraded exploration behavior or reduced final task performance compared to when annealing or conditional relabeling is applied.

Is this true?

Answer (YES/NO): NO